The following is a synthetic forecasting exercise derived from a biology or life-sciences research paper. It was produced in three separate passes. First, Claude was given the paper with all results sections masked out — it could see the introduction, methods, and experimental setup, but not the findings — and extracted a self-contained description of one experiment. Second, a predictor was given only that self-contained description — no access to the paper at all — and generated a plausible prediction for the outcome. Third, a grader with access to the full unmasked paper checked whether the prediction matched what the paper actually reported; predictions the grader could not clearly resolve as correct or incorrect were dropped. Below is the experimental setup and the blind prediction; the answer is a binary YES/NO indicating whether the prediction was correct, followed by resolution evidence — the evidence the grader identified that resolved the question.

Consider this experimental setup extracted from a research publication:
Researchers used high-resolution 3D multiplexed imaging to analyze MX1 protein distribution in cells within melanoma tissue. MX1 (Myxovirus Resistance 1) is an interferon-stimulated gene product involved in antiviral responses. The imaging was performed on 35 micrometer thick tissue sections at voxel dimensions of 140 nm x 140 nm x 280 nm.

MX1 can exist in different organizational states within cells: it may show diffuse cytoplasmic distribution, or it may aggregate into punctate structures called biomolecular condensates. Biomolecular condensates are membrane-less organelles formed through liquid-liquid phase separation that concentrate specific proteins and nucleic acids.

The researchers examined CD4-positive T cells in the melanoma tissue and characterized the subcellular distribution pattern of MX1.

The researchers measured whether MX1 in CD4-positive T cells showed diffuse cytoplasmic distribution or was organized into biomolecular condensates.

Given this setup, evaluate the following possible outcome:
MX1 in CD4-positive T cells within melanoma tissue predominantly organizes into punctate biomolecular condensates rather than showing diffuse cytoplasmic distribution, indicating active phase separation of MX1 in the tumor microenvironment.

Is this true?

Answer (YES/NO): YES